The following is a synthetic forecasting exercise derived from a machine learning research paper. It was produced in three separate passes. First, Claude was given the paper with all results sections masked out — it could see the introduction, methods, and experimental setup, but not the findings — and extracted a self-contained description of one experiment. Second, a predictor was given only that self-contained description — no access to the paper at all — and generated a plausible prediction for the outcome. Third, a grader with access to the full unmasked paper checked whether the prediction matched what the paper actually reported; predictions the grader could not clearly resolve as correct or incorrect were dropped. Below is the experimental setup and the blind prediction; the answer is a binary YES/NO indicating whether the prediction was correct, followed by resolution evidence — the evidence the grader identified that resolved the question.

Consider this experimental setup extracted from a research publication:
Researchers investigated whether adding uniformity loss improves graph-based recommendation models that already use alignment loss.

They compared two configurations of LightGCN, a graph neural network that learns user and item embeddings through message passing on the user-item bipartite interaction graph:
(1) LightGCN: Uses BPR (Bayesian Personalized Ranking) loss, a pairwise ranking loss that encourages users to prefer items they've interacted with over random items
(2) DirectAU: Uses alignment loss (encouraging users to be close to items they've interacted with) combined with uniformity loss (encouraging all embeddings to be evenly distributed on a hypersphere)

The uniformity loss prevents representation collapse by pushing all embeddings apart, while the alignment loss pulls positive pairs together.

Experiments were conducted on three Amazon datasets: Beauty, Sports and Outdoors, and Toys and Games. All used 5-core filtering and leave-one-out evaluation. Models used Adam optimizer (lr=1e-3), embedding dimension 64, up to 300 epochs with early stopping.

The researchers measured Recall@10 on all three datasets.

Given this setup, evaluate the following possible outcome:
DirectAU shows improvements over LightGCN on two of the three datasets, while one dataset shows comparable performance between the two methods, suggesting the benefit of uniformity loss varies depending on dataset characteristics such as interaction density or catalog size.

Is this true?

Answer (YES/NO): NO